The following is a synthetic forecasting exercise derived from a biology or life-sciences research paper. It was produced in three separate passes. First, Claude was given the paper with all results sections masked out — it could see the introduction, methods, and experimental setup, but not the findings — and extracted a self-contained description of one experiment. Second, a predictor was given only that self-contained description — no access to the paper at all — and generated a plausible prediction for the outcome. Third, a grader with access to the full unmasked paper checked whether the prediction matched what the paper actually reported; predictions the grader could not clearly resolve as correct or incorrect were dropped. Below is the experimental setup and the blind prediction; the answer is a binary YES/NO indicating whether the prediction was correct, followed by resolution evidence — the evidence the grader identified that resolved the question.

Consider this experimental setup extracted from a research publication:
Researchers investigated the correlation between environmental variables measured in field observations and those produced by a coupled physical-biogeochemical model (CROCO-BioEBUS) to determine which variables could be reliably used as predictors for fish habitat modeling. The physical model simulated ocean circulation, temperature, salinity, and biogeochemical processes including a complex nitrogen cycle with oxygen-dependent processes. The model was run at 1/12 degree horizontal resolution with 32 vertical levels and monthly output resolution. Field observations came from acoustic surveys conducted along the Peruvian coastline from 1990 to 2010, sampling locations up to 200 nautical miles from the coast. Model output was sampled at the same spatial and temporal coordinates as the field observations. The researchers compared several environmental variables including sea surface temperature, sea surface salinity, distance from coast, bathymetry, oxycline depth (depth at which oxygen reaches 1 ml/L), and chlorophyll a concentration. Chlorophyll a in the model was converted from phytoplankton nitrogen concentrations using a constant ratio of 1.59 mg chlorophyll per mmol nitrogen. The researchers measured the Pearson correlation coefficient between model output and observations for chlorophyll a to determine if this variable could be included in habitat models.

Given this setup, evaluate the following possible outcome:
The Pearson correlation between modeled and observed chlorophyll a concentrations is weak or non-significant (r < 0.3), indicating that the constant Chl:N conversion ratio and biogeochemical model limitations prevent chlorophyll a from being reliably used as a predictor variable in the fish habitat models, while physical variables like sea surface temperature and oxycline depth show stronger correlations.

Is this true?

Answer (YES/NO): YES